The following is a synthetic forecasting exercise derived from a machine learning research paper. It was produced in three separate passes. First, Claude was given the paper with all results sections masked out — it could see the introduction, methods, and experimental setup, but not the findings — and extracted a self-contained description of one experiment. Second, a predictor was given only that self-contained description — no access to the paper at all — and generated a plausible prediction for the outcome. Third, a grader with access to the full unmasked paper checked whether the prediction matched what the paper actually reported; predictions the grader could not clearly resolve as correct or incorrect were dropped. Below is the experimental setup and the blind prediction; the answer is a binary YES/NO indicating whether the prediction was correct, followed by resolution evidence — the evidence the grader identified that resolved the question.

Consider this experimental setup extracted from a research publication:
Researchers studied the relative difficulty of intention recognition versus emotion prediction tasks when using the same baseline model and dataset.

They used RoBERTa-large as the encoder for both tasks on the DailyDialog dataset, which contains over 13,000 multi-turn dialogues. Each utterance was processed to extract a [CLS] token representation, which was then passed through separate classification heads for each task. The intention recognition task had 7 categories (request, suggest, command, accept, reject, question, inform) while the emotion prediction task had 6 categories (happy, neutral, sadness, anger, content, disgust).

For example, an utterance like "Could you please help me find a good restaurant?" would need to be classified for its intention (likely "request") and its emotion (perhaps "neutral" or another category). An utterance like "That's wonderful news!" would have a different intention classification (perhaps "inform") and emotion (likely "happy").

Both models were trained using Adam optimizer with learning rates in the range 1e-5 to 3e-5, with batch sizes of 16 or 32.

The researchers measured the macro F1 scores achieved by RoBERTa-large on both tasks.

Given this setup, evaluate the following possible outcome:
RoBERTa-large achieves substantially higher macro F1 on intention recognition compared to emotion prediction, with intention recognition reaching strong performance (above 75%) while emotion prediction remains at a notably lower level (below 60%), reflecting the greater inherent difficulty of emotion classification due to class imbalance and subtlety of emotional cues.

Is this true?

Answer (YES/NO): NO